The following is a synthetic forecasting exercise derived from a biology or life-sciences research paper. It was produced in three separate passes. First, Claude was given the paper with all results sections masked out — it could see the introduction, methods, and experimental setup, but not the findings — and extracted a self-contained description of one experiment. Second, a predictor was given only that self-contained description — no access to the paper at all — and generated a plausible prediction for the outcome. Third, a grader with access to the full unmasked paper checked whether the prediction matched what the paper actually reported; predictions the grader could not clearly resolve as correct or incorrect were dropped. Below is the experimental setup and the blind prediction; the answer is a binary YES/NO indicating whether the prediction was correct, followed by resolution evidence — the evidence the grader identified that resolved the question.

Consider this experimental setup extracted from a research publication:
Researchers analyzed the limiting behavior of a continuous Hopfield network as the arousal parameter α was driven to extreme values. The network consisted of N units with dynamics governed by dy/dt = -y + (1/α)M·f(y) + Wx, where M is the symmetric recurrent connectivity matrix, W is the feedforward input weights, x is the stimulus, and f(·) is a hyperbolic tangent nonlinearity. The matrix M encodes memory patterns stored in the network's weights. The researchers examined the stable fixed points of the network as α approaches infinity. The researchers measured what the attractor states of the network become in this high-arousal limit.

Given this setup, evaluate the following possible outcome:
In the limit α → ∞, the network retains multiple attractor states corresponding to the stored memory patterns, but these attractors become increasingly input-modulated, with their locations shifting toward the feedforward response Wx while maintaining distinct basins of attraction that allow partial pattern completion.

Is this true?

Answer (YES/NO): NO